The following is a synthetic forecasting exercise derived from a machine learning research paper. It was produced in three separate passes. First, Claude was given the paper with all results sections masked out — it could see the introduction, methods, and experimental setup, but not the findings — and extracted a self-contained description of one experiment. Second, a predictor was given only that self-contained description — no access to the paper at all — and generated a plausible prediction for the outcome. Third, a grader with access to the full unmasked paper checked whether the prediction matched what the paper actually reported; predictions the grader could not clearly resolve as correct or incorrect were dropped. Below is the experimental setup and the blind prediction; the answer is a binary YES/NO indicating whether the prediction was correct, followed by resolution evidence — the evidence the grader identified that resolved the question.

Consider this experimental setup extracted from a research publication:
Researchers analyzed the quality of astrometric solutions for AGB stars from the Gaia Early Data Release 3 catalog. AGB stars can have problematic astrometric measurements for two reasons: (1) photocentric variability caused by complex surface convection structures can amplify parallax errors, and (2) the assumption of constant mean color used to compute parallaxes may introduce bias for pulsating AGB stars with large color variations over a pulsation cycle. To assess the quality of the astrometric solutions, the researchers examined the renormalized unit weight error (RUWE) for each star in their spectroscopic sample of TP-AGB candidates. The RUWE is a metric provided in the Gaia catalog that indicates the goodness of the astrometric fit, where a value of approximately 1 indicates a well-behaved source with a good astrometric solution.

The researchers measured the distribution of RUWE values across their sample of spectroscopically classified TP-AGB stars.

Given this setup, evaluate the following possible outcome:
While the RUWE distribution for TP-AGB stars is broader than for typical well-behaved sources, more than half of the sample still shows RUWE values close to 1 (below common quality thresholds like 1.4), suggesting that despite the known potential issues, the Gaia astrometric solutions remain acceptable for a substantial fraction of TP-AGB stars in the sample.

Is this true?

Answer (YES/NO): YES